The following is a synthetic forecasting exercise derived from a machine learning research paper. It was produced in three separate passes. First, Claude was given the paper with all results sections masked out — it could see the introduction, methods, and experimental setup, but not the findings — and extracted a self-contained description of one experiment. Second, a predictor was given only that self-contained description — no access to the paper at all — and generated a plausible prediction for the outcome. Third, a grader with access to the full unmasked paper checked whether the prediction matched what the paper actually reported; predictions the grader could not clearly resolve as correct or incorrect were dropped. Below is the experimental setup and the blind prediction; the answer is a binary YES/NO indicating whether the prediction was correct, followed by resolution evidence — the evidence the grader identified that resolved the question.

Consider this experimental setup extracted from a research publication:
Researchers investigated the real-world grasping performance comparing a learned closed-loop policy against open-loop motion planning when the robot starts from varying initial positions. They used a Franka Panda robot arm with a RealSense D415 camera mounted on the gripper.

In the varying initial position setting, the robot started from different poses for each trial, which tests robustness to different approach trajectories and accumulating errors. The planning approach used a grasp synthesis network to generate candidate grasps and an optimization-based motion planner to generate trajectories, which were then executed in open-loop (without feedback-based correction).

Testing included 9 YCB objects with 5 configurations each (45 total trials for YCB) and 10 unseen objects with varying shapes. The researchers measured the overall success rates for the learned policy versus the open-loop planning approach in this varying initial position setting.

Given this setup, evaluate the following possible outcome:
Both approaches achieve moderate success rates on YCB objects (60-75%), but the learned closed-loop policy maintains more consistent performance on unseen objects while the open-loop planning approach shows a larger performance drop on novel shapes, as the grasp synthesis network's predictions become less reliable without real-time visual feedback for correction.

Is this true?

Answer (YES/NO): NO